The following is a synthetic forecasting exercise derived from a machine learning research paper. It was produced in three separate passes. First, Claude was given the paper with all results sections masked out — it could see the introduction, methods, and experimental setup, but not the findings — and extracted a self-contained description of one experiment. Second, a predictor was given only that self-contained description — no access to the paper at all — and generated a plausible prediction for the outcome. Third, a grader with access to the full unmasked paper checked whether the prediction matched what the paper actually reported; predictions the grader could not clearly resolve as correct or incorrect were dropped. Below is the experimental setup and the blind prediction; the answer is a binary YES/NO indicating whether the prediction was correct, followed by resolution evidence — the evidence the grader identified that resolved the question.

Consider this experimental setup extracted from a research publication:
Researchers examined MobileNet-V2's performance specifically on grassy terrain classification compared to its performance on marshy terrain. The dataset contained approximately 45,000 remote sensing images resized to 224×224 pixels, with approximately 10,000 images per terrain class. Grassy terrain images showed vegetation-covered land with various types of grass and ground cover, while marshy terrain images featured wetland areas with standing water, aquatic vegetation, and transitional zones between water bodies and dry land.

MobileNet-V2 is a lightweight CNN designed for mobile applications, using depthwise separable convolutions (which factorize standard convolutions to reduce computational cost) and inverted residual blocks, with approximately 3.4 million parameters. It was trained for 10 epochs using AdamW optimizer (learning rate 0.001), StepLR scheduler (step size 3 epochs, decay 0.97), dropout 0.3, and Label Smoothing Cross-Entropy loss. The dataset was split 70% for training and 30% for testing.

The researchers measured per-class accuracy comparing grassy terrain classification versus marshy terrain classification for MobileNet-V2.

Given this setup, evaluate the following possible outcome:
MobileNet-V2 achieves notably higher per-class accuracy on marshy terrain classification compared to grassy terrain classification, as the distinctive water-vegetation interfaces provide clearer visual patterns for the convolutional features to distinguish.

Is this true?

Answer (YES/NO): NO